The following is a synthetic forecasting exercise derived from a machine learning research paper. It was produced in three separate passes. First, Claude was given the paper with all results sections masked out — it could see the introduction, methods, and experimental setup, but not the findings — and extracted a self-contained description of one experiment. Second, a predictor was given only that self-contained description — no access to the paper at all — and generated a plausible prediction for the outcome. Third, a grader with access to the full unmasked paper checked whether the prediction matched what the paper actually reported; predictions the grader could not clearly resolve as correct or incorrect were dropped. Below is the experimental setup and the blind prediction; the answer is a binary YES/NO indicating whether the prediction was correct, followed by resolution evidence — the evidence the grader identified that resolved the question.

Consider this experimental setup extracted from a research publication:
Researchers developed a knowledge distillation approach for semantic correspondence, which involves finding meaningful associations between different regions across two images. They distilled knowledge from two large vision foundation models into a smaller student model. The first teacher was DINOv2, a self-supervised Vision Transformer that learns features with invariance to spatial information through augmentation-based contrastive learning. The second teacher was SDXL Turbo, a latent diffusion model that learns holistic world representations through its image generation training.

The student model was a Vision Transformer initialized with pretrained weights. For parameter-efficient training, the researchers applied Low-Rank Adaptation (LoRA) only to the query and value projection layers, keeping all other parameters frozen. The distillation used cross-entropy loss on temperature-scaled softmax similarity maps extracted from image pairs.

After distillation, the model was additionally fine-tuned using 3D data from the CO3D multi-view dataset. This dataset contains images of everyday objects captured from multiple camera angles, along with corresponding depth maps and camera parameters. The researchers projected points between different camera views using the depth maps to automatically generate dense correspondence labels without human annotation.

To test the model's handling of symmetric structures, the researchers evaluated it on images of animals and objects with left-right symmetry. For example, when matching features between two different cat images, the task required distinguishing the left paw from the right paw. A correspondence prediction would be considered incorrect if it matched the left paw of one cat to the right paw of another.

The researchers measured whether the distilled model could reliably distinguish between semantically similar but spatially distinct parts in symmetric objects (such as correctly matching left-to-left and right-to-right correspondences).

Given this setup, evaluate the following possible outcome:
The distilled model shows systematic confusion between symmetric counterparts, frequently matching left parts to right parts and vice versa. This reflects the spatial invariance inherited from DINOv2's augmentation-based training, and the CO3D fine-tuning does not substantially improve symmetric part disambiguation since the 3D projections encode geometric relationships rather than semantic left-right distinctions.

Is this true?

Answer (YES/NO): YES